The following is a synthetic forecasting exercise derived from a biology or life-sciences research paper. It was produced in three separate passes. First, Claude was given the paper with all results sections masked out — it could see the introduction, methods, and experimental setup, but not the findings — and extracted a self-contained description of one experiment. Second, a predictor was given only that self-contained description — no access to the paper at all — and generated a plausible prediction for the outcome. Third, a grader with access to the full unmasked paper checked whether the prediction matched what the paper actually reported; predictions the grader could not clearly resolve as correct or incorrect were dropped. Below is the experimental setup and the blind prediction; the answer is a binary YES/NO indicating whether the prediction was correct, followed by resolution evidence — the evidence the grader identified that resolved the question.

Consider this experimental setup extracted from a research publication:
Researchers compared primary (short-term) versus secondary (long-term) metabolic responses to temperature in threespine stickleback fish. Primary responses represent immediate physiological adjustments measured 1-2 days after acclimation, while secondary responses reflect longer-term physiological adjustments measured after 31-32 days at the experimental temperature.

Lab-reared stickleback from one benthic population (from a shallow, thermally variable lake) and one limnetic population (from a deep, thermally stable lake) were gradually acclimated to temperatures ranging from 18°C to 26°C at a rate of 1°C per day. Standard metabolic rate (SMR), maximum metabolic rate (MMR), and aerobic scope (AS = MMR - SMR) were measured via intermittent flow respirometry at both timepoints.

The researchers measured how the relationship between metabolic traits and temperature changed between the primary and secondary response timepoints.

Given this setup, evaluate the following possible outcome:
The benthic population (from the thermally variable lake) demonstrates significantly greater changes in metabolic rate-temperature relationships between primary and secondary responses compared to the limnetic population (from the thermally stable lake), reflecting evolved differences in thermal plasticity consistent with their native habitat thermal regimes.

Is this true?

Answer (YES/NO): NO